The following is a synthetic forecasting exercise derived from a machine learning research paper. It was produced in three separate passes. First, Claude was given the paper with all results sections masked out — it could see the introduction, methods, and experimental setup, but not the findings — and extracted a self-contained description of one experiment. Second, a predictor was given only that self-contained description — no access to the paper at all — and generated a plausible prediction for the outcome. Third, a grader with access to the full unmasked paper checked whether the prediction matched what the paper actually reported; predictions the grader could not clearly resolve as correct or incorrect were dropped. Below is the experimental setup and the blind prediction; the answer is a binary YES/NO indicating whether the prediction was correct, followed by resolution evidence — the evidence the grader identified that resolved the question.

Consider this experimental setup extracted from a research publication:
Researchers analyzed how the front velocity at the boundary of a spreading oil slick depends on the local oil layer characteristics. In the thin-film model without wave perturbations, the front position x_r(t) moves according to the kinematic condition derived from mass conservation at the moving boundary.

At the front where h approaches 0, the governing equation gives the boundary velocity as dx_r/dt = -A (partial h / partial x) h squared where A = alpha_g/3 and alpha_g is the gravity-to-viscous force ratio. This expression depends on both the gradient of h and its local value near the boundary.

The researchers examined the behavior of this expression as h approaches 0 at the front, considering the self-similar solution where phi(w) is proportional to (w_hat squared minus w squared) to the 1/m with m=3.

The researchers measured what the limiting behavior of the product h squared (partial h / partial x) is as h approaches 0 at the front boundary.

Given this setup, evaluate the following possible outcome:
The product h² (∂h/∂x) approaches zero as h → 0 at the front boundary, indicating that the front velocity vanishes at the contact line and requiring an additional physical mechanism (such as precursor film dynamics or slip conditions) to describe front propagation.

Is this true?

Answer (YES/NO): NO